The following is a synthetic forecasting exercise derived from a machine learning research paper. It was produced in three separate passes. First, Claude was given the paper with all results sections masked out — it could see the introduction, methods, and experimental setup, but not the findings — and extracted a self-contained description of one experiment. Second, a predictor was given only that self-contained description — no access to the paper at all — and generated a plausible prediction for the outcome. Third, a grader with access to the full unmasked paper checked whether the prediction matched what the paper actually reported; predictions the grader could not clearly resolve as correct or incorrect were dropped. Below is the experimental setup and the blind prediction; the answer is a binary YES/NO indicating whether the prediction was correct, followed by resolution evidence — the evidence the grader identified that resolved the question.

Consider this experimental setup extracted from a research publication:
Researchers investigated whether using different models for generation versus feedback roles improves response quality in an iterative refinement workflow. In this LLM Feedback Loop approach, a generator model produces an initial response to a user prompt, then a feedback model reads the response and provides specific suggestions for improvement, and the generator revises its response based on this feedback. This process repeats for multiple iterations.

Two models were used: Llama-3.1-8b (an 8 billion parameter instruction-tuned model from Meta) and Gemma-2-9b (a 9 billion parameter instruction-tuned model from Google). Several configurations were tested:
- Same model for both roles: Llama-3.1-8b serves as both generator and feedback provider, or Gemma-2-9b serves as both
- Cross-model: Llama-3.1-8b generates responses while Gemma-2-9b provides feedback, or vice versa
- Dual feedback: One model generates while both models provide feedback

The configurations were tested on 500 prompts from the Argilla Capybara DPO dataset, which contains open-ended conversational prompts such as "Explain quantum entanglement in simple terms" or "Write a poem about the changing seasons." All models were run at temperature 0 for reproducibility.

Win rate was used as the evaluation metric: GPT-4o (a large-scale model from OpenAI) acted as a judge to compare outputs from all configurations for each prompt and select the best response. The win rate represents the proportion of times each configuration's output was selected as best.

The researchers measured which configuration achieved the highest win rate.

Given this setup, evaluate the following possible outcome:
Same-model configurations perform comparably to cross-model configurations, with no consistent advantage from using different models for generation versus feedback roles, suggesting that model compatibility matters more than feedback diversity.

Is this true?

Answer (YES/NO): NO